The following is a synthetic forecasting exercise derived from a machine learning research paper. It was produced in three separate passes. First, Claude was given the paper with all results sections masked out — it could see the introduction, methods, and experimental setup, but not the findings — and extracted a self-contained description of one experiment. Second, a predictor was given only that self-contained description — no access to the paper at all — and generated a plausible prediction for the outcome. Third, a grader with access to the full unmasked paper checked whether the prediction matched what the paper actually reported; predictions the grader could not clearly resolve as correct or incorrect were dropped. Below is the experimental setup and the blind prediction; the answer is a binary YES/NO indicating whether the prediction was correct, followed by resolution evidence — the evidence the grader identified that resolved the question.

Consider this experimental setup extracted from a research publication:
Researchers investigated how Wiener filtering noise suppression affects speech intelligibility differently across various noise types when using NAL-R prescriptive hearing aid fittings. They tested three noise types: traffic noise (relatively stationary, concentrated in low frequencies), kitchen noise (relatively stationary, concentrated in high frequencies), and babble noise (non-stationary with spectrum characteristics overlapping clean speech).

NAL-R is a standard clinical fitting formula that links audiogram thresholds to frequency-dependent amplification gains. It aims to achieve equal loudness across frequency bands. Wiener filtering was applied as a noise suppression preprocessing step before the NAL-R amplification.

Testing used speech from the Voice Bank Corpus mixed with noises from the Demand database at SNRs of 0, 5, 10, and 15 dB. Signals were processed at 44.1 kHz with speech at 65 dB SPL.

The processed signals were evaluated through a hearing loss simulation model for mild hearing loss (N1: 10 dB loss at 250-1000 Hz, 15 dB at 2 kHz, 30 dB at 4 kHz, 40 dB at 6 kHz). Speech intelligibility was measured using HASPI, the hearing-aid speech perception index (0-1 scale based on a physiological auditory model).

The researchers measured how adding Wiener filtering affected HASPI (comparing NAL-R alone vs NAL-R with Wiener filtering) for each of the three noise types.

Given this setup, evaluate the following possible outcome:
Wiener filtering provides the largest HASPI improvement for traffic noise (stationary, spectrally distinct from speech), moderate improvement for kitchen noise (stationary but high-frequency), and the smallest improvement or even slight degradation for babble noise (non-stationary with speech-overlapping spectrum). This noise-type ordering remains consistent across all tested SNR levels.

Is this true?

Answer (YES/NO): NO